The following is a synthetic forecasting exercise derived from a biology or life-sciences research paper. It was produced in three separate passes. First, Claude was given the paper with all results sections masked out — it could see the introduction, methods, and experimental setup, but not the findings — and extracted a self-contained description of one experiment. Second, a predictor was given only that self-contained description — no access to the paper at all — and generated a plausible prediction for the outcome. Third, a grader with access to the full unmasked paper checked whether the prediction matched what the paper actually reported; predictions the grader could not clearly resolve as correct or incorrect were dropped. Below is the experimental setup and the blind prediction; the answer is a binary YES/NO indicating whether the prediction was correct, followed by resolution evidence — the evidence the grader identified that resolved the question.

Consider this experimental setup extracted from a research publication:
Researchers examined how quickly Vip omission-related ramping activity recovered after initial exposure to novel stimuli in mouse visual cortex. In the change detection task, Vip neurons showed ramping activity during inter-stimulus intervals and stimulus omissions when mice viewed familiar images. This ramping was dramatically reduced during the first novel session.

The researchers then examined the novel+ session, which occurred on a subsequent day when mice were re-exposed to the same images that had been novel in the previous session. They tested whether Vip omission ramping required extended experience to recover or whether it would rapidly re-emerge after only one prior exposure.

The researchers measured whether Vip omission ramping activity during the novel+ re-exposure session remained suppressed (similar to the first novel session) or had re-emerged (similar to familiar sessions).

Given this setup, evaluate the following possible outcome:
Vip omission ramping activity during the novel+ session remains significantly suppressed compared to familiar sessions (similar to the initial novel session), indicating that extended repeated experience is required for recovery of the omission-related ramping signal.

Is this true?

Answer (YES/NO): NO